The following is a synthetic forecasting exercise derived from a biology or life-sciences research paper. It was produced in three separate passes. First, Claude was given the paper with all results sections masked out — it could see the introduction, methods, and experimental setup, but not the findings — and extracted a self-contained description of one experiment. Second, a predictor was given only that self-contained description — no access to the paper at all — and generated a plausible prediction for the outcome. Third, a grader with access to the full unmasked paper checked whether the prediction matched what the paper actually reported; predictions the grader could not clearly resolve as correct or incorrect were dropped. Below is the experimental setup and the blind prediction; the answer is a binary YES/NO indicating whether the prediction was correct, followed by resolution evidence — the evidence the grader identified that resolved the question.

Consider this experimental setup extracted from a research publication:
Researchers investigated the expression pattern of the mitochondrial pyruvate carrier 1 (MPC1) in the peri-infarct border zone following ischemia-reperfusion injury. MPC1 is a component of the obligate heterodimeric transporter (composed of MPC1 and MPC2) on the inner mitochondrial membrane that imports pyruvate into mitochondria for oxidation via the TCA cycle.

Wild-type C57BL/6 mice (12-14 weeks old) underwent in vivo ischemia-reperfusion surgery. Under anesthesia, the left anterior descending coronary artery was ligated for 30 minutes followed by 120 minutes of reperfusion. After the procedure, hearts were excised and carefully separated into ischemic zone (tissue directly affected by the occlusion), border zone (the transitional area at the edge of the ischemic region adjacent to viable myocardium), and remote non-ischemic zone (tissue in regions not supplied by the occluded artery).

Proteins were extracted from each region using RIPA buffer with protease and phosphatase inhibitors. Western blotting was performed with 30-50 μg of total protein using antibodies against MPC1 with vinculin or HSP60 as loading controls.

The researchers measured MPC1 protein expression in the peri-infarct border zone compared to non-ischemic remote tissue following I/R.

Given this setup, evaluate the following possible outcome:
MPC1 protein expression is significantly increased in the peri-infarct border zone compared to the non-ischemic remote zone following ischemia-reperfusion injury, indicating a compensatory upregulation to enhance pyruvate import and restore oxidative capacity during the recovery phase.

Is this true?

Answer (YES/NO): YES